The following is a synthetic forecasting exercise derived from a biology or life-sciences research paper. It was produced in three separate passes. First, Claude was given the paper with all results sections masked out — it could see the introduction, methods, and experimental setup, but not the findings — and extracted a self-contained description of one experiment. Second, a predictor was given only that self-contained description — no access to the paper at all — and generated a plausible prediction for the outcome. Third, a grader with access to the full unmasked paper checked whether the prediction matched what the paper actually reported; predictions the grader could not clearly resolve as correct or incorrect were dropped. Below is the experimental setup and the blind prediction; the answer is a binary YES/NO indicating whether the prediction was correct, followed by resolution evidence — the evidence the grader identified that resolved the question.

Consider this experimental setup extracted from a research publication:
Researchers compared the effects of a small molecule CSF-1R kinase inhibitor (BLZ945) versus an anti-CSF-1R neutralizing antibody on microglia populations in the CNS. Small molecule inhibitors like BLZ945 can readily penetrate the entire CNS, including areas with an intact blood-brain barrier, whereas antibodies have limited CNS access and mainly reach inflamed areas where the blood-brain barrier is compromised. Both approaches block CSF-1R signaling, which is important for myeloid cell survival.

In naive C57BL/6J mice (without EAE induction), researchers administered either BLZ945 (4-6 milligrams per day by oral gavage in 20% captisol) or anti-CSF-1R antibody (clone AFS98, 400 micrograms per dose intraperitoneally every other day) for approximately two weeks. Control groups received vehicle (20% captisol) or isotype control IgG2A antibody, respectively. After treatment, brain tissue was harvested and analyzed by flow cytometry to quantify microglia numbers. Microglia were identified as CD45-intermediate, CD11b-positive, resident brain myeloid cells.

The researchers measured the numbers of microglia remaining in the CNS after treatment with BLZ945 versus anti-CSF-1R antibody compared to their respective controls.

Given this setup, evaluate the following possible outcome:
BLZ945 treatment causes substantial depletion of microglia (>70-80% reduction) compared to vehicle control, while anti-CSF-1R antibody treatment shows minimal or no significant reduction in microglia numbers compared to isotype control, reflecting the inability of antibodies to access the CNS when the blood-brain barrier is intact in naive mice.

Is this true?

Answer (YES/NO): NO